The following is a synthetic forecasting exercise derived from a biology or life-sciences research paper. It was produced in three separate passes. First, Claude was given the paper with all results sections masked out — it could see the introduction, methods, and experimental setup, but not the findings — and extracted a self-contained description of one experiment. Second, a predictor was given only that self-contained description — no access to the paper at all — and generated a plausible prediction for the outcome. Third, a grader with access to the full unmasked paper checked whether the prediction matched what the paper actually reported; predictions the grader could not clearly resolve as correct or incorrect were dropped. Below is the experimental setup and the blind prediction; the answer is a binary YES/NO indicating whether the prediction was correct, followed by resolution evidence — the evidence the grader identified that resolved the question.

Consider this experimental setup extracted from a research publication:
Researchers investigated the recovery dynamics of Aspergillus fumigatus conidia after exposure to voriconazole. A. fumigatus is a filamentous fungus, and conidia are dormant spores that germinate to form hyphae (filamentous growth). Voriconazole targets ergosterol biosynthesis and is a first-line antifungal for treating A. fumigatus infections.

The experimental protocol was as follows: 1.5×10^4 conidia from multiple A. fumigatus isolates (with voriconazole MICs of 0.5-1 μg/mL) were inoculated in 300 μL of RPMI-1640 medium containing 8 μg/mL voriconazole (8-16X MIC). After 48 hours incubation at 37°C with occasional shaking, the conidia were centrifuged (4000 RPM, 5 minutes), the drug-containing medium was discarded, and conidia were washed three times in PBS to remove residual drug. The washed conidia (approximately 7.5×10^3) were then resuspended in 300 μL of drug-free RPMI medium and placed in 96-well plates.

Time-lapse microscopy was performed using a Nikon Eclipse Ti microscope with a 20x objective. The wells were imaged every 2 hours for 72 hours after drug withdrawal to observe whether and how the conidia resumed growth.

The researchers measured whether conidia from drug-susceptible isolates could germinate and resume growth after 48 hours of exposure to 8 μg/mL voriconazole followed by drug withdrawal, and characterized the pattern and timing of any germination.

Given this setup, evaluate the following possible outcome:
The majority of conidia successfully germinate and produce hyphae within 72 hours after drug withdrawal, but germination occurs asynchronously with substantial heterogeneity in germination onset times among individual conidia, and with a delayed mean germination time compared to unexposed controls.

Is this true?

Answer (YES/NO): NO